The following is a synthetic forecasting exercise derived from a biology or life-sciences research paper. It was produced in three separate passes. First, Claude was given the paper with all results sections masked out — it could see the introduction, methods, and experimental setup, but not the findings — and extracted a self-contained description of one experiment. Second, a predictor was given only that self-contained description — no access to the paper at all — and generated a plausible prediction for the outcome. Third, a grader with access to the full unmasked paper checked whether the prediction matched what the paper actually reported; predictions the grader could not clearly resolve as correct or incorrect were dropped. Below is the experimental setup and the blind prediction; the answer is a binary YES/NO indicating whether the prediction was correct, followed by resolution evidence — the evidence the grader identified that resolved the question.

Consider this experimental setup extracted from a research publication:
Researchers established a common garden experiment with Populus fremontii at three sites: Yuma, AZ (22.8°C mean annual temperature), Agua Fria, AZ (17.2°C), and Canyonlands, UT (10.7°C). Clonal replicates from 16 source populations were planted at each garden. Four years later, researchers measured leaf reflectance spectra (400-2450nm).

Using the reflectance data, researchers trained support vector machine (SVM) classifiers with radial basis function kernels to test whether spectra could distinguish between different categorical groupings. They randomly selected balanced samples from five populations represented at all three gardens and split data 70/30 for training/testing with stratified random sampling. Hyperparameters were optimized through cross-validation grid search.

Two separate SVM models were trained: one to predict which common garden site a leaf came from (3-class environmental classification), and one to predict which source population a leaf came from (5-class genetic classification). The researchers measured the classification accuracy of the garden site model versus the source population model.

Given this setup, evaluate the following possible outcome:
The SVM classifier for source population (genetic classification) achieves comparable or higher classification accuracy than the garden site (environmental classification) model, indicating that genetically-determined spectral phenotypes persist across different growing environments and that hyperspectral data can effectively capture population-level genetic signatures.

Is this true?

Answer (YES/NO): NO